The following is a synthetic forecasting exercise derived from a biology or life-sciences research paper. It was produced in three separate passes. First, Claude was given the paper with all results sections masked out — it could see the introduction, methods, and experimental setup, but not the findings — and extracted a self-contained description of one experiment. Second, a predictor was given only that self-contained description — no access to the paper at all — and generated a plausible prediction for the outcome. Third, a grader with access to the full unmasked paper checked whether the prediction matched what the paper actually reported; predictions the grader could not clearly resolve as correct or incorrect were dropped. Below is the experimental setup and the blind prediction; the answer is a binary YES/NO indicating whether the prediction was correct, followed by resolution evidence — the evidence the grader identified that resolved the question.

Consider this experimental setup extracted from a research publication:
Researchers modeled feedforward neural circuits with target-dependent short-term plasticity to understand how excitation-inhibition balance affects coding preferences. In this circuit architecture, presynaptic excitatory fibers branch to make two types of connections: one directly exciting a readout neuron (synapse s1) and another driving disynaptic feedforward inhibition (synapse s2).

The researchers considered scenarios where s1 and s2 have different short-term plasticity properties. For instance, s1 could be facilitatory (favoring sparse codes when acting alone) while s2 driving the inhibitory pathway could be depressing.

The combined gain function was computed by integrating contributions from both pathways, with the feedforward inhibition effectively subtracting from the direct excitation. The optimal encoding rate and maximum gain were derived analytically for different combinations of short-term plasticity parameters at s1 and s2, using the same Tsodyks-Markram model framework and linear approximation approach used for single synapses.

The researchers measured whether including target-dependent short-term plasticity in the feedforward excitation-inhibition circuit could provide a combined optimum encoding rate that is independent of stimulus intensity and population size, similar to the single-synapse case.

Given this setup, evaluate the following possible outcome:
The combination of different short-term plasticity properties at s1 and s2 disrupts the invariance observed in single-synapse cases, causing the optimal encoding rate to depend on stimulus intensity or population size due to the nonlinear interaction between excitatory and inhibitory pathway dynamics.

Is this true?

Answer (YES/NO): NO